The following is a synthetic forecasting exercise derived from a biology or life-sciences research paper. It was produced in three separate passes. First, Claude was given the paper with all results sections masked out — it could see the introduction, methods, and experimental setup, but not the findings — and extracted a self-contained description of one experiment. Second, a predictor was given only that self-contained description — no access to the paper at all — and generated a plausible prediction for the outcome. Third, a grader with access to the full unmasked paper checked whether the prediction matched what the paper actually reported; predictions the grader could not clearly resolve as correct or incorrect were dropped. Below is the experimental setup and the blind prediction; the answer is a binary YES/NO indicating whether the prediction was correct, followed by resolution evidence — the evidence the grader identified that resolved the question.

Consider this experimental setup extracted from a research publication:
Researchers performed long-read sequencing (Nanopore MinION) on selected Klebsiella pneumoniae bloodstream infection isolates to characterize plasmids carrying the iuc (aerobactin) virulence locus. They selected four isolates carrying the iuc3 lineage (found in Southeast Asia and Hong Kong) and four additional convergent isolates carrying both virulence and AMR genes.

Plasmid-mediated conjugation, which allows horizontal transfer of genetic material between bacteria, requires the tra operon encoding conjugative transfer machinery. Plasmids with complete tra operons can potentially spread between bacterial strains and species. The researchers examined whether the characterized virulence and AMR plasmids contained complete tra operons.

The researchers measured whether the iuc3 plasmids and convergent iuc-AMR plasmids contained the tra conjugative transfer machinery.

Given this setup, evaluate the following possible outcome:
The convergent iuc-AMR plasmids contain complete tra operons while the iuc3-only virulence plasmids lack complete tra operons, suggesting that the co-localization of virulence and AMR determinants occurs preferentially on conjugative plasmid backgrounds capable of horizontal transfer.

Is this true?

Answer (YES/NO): NO